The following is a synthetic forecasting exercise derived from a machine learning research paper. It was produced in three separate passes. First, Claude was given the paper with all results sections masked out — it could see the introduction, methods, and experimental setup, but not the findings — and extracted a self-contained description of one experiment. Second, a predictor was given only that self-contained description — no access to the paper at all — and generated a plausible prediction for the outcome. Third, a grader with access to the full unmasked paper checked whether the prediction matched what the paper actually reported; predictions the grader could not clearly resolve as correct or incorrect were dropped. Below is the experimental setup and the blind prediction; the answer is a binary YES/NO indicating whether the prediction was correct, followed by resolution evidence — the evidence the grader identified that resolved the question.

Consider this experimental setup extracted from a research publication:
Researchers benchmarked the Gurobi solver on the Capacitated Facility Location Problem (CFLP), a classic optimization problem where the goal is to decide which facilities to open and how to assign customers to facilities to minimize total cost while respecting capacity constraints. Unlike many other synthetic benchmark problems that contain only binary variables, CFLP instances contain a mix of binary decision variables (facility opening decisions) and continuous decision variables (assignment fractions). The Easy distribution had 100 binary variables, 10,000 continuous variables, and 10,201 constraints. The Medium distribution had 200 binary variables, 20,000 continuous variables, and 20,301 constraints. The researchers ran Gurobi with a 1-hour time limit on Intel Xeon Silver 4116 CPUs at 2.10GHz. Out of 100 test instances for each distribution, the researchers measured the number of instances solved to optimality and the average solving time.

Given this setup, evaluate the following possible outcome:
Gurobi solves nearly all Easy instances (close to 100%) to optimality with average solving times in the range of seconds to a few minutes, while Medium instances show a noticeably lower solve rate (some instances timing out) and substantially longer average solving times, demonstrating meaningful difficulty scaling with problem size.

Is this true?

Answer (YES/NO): NO